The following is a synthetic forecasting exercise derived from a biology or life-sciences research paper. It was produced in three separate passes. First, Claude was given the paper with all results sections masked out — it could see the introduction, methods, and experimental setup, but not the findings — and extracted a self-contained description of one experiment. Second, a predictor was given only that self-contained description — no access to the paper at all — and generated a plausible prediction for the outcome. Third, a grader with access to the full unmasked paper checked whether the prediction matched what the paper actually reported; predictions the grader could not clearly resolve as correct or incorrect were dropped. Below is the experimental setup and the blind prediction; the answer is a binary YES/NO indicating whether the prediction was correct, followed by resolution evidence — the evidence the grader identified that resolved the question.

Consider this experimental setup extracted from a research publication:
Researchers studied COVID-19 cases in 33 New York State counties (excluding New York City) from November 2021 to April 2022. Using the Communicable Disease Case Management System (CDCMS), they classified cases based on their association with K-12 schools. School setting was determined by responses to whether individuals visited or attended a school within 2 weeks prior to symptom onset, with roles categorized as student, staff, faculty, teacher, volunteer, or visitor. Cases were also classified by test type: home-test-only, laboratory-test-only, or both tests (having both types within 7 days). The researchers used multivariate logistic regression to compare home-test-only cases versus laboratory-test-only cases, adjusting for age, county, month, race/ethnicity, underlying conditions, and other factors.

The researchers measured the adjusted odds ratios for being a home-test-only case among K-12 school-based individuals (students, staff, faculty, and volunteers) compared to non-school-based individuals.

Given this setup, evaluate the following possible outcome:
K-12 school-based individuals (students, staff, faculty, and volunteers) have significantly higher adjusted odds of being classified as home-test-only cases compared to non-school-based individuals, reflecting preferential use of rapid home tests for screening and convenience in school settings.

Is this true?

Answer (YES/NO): YES